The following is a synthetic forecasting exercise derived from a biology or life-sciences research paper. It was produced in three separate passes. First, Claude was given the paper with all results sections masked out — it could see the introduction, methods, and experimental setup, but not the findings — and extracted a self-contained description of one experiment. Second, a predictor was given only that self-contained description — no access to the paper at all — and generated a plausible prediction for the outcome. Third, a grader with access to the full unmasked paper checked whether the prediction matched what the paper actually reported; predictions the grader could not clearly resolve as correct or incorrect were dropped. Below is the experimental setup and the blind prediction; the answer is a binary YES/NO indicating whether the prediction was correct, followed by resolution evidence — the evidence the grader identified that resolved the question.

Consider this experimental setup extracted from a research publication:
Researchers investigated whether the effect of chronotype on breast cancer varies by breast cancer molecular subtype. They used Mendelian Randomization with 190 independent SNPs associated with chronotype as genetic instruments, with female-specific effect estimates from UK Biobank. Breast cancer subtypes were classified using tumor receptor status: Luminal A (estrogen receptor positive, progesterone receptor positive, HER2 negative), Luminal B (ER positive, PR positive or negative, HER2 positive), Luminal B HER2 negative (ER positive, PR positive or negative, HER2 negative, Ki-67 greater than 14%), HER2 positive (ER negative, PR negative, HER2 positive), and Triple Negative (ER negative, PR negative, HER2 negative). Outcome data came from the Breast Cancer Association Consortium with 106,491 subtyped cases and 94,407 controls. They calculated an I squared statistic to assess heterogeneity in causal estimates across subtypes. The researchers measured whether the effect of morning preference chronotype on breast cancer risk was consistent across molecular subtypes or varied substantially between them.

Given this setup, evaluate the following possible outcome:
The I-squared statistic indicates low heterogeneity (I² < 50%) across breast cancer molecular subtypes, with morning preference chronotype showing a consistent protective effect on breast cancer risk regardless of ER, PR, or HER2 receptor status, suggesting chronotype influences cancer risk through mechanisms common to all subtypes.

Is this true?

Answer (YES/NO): NO